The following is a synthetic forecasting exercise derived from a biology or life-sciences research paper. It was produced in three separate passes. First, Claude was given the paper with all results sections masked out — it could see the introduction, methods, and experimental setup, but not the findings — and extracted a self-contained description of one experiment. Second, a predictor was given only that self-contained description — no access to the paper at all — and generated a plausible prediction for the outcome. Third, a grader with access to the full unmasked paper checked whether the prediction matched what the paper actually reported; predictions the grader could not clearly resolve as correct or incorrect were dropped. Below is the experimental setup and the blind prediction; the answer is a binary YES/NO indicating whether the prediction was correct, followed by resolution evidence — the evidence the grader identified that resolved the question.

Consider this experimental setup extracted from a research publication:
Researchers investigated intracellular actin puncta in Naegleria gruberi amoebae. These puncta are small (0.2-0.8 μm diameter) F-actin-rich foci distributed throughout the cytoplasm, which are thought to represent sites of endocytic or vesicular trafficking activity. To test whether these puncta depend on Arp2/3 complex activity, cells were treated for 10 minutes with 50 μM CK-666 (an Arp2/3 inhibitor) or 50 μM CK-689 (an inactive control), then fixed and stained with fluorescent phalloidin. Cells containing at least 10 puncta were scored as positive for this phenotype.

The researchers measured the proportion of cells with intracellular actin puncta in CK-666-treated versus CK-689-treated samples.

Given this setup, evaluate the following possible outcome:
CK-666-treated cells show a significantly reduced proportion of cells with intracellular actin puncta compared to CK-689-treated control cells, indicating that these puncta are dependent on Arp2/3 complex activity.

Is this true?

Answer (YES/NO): YES